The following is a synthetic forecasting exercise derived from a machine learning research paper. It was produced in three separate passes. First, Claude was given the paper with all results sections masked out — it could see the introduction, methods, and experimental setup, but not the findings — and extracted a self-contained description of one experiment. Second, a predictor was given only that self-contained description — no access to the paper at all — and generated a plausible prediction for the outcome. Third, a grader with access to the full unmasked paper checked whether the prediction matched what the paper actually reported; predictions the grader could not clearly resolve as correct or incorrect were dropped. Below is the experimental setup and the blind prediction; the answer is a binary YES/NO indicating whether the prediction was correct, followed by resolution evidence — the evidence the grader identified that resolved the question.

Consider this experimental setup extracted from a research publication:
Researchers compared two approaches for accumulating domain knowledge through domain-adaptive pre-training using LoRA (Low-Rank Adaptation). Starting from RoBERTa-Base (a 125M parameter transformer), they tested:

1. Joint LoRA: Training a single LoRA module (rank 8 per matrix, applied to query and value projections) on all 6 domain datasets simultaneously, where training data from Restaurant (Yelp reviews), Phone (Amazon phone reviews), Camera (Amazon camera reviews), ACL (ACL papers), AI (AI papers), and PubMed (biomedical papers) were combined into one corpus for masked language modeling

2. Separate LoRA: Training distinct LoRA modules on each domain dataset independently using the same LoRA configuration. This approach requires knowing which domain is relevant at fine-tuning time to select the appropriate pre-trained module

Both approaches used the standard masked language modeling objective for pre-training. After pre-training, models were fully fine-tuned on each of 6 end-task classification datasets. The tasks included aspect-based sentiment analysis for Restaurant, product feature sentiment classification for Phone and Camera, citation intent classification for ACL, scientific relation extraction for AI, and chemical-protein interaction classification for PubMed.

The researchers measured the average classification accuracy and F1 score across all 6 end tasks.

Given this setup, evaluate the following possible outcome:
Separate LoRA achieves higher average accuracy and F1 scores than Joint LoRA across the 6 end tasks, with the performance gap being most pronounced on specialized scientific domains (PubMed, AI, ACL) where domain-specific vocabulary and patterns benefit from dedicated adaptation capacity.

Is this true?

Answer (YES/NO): NO